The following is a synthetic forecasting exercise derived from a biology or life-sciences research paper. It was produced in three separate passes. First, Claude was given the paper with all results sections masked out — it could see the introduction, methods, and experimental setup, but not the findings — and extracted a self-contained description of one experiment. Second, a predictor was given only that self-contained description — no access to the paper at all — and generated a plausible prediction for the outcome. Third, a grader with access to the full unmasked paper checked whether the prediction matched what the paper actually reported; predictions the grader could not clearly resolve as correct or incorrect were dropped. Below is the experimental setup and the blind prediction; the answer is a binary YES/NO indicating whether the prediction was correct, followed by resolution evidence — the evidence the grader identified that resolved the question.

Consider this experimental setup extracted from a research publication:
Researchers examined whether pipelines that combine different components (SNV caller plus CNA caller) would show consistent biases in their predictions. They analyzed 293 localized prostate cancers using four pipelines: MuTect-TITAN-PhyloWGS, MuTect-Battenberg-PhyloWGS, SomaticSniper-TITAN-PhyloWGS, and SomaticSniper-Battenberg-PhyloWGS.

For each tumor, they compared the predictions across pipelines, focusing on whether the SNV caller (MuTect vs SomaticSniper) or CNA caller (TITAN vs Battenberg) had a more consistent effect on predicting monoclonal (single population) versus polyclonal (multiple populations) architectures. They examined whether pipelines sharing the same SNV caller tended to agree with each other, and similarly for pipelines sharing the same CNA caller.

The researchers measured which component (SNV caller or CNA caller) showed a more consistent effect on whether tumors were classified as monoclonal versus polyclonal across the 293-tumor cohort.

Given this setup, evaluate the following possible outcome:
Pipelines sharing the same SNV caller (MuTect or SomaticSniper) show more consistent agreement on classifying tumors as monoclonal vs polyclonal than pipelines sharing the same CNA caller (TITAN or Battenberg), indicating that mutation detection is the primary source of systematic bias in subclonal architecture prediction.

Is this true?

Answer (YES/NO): YES